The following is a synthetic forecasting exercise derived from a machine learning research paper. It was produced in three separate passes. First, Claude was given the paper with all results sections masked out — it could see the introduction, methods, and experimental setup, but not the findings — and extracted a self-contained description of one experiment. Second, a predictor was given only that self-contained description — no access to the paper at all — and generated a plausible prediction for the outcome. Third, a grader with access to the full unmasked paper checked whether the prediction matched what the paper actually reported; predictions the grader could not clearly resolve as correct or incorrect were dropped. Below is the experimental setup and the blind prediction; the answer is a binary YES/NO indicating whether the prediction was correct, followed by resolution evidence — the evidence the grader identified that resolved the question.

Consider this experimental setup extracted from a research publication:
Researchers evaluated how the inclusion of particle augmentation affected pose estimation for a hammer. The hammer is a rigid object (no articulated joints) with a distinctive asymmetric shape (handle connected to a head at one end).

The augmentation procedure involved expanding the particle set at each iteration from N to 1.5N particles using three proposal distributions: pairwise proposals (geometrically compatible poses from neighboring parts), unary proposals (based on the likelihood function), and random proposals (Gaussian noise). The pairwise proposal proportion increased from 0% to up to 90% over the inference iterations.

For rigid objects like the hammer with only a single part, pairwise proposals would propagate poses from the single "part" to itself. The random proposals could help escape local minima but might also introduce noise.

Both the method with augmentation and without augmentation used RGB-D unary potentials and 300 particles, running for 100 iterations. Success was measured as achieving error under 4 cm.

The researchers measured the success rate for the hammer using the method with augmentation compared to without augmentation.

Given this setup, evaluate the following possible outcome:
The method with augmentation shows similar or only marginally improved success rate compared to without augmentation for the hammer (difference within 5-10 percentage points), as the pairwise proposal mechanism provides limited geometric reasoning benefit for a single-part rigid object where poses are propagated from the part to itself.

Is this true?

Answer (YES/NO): NO